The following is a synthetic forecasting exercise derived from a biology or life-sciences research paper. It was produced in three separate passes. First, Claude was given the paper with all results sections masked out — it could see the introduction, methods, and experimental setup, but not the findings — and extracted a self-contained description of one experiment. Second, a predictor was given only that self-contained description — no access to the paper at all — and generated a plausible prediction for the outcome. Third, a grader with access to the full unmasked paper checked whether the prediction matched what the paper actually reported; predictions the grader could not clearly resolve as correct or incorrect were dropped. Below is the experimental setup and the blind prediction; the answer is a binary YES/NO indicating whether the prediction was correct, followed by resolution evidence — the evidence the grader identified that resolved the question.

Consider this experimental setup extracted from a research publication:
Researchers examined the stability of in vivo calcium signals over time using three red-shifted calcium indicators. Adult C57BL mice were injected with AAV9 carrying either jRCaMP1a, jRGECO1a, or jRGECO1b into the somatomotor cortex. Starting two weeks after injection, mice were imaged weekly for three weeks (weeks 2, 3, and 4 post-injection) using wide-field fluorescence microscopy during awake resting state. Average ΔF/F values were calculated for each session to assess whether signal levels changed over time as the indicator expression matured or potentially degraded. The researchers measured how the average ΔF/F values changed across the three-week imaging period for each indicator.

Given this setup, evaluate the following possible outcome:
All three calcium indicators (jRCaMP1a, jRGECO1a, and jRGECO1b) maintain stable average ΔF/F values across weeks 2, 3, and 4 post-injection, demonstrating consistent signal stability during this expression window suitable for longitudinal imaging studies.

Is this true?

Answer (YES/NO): YES